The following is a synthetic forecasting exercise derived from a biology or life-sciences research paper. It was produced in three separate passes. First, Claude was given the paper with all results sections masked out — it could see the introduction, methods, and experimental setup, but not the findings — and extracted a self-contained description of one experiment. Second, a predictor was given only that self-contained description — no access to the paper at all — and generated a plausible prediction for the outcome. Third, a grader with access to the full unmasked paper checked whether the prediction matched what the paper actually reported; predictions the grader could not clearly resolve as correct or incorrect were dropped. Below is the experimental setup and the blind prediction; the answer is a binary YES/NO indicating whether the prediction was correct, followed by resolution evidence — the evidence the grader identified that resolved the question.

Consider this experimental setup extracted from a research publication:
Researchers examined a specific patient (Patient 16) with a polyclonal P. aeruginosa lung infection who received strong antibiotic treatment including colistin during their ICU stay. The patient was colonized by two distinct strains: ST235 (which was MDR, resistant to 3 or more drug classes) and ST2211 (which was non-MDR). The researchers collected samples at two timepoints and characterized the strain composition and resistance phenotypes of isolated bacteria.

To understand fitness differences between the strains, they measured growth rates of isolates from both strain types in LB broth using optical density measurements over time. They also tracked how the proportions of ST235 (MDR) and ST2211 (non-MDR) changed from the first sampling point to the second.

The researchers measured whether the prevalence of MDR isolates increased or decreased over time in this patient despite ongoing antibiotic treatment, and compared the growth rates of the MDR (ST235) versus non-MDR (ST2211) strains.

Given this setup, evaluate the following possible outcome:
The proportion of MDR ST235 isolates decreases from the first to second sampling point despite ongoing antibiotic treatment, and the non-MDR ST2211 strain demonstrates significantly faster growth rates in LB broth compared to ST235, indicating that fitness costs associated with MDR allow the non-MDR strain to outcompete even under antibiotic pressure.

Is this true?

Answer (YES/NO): YES